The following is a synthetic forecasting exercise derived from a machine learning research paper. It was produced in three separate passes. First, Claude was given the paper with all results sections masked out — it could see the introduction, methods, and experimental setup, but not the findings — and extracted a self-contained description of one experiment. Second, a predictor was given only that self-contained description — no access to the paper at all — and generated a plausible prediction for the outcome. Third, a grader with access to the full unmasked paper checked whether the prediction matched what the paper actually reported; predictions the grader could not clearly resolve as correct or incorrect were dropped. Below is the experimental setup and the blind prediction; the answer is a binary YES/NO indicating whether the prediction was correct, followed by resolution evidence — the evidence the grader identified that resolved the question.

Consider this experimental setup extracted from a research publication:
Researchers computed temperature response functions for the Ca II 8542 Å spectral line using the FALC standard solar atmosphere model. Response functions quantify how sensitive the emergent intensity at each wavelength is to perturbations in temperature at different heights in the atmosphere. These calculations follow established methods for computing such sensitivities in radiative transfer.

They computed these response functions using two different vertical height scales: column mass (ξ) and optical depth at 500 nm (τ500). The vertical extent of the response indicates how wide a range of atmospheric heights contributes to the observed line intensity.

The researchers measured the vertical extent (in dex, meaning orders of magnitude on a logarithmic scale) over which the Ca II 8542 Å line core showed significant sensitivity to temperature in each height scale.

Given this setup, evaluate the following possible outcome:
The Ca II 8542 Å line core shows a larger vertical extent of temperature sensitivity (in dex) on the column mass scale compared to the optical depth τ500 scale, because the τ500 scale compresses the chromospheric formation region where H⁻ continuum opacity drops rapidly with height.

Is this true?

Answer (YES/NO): YES